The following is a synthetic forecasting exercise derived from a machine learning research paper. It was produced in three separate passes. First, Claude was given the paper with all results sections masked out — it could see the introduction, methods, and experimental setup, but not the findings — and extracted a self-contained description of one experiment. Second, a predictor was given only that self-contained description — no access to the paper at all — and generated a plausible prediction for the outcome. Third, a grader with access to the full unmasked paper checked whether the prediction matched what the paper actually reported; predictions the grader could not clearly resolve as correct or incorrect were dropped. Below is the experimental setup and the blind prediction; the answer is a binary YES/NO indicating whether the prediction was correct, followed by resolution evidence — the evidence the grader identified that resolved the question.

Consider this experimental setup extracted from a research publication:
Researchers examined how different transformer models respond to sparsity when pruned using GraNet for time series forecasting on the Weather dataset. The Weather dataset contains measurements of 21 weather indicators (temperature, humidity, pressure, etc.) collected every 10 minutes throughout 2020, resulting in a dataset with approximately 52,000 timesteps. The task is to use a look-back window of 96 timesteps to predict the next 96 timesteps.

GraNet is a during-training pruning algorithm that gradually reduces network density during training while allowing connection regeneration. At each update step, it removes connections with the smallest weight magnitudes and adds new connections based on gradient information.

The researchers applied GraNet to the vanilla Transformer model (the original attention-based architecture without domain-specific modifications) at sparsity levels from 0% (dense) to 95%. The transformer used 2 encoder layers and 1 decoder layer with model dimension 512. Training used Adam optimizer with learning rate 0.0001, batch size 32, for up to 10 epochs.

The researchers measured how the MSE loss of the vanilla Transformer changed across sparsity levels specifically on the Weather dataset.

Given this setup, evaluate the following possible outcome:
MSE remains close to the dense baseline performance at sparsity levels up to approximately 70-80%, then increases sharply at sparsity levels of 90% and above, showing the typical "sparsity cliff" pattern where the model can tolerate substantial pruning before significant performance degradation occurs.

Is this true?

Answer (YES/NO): NO